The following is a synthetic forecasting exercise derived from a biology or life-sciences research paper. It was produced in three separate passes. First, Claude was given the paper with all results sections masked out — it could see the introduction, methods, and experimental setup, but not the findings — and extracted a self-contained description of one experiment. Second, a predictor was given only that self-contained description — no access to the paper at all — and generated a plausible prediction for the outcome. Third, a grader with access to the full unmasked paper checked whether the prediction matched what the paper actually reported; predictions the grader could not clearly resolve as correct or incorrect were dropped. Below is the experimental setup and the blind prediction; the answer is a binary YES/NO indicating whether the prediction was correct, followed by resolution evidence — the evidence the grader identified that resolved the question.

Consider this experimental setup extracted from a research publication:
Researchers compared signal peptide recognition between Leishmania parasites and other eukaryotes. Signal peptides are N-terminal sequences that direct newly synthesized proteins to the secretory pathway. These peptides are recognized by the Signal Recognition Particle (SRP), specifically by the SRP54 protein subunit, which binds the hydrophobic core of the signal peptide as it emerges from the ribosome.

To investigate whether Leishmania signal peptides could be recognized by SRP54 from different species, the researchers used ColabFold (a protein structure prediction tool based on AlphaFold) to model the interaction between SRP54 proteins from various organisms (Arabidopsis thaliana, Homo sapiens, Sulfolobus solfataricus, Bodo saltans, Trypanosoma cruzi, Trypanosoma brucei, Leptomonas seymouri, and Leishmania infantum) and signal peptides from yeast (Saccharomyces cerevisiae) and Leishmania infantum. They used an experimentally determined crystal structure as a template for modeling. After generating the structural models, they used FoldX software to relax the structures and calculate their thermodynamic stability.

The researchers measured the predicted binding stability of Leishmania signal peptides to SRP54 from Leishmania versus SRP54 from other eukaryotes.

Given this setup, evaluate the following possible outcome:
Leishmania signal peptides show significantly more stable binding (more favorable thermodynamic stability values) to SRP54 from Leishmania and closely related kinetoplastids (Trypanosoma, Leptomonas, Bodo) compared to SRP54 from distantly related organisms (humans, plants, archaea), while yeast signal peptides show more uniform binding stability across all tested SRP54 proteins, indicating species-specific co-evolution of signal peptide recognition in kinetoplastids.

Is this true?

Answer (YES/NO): NO